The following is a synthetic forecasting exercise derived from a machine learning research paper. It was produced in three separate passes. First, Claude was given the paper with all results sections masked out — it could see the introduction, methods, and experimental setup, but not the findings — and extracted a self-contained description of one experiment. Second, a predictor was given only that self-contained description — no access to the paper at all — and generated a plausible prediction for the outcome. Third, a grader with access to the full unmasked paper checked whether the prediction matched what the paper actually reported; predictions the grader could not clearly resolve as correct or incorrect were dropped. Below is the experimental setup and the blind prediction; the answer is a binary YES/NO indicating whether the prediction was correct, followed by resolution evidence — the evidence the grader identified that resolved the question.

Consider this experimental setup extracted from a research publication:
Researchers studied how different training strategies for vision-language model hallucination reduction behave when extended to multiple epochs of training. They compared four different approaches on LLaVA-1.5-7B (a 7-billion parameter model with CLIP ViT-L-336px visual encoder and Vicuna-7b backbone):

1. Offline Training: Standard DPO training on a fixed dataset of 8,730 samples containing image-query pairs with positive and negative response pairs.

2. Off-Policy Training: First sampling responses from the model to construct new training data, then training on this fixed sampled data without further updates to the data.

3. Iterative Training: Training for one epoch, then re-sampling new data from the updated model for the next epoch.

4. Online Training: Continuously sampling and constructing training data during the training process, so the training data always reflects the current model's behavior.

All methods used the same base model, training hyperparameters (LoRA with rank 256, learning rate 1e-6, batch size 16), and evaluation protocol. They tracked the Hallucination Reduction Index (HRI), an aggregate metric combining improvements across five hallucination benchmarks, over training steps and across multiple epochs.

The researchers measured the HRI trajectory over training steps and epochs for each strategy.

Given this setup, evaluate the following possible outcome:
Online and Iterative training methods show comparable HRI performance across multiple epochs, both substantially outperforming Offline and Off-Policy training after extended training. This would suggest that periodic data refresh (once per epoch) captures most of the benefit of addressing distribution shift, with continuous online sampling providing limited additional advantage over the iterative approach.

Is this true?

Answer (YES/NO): NO